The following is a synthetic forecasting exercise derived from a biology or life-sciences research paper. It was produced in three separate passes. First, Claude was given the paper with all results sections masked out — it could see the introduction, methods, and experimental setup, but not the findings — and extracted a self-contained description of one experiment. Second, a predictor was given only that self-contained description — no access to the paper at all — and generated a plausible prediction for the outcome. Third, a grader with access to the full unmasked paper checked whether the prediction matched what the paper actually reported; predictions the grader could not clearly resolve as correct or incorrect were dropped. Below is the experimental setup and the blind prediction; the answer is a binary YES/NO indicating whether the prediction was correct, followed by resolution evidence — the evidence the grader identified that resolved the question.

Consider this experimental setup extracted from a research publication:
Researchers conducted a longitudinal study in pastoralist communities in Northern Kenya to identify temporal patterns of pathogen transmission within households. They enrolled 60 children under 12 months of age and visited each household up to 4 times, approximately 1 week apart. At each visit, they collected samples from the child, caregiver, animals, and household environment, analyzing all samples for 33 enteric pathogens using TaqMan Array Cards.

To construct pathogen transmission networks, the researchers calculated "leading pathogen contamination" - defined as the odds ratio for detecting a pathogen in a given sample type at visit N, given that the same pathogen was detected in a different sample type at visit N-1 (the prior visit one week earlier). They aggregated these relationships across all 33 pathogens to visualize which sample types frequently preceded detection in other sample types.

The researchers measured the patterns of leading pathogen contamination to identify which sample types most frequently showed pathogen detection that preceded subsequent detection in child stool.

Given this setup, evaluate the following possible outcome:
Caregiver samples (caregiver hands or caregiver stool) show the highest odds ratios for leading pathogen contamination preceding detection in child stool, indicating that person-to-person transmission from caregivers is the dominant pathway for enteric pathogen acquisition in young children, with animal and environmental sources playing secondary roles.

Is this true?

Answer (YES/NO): NO